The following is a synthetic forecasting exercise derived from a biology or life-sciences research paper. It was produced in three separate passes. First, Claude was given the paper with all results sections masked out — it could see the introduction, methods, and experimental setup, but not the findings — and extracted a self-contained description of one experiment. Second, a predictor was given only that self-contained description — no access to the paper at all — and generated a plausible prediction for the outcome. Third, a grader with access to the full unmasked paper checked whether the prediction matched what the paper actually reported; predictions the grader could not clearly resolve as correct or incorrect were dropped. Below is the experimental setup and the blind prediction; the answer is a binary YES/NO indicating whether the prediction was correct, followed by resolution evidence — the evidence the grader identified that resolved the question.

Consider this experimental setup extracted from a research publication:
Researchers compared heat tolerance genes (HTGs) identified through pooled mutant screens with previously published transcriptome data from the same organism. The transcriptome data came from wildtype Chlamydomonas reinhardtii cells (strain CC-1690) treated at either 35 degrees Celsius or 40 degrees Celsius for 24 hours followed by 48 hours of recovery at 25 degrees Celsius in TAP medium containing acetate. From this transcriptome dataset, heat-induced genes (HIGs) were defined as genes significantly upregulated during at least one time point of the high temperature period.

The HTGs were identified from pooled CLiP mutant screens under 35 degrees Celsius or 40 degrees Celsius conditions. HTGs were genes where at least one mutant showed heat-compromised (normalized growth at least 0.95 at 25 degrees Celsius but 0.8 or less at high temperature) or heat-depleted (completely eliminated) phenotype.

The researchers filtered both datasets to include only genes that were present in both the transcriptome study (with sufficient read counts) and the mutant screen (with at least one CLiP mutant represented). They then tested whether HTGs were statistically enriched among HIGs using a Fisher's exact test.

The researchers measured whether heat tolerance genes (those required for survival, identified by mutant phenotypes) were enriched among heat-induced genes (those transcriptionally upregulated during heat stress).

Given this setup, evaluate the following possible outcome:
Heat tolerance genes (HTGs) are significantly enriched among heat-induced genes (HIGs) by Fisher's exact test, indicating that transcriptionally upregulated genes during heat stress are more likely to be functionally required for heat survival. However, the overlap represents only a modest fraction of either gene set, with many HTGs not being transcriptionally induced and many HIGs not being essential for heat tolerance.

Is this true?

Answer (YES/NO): YES